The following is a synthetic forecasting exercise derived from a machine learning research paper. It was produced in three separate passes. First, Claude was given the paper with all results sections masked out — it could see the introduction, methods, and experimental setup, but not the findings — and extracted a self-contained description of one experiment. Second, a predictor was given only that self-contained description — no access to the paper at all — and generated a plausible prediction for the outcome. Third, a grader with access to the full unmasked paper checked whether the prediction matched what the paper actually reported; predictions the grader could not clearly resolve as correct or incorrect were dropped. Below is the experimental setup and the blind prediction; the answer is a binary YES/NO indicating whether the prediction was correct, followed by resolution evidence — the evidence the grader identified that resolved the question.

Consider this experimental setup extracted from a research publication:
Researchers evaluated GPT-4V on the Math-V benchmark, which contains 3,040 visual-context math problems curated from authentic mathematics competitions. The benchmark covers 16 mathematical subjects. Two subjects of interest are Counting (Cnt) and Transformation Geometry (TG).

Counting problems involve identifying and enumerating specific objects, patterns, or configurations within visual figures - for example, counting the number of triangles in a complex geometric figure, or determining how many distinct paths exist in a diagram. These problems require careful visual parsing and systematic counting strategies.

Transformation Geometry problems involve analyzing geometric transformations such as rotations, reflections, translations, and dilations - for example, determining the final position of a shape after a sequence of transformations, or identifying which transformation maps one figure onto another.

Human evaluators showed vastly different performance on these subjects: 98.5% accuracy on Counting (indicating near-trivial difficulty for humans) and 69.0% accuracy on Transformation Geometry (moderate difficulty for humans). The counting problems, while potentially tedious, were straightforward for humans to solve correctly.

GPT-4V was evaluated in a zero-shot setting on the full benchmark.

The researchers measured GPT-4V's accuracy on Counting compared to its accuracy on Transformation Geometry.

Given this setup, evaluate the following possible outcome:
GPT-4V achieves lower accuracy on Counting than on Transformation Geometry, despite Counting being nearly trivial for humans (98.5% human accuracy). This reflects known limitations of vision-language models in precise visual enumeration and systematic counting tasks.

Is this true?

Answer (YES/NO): YES